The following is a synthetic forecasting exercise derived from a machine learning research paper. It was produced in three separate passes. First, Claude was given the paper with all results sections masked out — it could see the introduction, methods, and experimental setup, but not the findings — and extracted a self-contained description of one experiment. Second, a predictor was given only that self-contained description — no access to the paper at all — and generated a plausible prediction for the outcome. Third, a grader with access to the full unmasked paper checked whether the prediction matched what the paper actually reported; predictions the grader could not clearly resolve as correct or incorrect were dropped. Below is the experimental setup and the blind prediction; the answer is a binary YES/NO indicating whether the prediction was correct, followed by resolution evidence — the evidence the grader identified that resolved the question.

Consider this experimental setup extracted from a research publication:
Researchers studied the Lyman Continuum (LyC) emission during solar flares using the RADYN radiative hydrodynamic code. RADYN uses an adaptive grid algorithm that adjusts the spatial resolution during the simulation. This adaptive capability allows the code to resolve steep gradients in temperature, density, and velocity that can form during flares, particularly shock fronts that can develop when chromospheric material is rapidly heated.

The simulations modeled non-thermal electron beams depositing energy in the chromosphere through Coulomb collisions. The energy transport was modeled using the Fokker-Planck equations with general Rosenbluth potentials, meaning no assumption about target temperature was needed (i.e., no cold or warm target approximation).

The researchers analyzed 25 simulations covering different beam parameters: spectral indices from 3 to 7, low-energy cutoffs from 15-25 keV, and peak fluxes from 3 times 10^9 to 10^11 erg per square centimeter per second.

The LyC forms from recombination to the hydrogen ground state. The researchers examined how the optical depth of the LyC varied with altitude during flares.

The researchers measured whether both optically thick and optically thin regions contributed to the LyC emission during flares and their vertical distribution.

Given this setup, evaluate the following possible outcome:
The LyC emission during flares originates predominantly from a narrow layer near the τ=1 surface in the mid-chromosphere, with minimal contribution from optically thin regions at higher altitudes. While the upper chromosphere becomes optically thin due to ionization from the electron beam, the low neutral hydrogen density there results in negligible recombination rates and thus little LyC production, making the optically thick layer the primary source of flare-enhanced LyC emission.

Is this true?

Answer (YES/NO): NO